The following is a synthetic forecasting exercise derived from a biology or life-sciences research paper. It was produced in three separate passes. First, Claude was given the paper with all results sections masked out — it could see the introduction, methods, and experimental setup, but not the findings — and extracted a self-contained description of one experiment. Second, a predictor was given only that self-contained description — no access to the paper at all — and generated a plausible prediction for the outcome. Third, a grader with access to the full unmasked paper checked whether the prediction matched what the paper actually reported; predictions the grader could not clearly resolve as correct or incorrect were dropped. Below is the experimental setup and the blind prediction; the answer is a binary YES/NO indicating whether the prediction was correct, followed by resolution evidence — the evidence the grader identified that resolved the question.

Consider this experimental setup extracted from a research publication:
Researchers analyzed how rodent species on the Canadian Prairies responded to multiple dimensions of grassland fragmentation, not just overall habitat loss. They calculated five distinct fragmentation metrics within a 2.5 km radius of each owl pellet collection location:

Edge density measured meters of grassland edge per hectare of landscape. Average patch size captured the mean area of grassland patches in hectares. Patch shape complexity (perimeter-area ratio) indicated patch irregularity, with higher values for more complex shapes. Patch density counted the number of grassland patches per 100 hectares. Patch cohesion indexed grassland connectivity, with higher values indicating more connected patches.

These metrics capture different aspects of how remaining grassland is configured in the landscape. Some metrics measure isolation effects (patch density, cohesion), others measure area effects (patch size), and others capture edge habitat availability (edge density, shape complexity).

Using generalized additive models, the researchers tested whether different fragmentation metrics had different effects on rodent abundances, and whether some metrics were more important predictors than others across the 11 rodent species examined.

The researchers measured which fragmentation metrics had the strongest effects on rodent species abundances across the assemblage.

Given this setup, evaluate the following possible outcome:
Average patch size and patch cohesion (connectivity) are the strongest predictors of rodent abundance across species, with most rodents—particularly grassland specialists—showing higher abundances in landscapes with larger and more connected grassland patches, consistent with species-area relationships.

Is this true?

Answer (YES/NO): NO